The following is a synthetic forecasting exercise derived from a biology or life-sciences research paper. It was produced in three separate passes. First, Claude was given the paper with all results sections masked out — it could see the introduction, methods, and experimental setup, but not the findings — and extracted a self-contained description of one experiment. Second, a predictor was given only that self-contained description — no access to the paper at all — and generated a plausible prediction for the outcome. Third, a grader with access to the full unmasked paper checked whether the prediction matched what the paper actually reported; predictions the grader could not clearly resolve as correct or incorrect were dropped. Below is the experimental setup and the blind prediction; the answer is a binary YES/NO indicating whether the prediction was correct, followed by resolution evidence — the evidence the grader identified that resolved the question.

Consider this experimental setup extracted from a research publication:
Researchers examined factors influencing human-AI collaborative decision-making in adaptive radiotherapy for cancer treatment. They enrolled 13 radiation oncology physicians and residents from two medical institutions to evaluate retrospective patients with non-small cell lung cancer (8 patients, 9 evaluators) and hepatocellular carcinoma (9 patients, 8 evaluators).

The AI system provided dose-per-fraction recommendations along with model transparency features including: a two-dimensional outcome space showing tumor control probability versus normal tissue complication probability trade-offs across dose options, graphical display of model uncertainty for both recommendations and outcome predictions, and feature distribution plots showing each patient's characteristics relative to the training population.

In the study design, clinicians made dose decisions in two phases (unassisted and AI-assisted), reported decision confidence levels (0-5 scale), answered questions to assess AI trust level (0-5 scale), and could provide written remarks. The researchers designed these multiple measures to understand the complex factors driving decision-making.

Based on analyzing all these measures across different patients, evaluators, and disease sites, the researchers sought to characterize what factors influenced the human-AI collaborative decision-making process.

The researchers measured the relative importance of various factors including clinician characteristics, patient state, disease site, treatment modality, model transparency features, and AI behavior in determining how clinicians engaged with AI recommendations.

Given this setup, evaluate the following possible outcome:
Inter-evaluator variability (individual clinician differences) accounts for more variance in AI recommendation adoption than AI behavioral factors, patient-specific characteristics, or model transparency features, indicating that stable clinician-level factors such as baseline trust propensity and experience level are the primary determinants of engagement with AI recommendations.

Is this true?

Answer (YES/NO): NO